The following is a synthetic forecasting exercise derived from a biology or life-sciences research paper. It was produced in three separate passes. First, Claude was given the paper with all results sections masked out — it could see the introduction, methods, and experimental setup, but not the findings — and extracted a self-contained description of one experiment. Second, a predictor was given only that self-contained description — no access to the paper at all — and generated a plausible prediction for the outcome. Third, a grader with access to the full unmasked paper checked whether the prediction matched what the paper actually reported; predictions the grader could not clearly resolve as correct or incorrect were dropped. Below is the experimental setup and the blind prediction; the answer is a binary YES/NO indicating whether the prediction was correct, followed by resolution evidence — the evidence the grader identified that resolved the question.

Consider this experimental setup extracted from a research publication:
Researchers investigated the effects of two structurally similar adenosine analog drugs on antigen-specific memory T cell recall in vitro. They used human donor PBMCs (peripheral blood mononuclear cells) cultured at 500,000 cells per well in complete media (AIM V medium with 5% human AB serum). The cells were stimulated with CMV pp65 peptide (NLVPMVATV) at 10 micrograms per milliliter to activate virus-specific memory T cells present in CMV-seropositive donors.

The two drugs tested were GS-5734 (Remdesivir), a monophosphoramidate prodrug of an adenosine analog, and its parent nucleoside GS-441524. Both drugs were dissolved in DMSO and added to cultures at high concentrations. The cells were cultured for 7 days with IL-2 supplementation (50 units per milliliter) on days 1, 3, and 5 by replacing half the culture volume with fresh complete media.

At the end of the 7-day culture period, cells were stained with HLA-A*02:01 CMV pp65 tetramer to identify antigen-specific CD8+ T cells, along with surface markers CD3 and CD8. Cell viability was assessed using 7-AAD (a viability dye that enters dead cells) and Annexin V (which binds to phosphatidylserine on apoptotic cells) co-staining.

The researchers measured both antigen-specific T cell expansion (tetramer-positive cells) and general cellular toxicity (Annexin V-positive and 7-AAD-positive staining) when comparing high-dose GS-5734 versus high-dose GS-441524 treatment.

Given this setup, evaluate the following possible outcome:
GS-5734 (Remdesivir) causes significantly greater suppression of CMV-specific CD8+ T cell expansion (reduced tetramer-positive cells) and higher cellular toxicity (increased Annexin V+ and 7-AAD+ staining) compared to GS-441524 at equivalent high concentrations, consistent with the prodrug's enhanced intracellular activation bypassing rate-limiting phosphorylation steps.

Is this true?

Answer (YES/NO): NO